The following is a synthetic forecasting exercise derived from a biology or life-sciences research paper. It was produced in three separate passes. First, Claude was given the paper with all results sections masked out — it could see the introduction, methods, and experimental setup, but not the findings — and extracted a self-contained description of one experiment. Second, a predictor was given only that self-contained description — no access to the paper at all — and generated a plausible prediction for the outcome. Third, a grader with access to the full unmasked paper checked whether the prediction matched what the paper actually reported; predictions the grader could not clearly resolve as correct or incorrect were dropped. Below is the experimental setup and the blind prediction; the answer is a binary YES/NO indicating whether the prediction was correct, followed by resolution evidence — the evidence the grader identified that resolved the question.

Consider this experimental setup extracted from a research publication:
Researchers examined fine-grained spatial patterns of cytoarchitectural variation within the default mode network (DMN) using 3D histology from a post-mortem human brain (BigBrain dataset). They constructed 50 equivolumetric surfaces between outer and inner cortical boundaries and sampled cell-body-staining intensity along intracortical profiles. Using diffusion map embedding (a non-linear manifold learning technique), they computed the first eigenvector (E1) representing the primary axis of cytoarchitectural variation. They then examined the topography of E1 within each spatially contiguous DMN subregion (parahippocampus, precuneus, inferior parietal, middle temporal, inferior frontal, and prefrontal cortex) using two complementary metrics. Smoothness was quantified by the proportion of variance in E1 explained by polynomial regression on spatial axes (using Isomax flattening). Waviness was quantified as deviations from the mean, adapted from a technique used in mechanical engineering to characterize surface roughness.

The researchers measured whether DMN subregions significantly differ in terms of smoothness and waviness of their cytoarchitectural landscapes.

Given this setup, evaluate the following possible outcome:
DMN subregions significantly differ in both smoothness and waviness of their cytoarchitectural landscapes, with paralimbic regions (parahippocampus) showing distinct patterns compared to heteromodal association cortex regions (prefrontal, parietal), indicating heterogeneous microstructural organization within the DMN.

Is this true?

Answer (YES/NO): YES